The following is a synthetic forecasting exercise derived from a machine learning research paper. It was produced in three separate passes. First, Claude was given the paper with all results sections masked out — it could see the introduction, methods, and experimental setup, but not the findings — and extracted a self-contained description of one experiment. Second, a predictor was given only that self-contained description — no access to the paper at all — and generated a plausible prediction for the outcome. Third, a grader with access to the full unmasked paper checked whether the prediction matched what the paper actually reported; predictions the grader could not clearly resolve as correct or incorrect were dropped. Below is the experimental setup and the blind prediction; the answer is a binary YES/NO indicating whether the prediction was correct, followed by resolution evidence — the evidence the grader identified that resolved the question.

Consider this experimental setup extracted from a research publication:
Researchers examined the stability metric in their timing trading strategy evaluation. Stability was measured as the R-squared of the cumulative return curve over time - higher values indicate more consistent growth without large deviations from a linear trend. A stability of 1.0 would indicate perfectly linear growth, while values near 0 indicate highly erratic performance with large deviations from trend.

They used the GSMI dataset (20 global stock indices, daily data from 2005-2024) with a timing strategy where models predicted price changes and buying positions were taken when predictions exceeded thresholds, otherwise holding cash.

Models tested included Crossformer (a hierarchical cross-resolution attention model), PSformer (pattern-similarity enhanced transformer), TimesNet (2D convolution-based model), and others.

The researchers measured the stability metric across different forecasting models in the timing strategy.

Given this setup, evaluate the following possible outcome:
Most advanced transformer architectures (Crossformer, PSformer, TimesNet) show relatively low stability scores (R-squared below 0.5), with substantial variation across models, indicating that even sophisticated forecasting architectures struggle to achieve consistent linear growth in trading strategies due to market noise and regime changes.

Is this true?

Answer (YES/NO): NO